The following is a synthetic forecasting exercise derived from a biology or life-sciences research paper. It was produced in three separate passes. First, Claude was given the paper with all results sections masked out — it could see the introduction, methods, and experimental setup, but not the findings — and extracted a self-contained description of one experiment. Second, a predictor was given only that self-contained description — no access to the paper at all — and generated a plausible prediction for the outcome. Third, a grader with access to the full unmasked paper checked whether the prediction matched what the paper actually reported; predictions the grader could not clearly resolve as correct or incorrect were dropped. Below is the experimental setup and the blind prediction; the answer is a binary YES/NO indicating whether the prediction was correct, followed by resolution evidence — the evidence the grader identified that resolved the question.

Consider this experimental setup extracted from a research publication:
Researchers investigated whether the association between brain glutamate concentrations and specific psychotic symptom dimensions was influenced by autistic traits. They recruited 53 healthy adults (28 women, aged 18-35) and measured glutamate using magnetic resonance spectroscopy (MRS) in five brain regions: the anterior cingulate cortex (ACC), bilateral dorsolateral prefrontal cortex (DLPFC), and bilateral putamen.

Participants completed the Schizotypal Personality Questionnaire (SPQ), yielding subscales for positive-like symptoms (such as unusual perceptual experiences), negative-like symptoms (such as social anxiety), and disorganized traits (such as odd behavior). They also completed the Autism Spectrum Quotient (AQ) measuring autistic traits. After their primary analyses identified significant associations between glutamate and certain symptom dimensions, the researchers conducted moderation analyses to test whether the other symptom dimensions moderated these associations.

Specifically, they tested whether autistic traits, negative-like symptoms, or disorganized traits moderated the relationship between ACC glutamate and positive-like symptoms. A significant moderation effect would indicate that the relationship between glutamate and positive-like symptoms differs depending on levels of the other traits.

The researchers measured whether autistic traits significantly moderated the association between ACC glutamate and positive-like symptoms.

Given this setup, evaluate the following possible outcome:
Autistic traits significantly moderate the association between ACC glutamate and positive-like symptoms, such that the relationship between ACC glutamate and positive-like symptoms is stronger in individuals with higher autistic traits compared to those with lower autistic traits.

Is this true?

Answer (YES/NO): NO